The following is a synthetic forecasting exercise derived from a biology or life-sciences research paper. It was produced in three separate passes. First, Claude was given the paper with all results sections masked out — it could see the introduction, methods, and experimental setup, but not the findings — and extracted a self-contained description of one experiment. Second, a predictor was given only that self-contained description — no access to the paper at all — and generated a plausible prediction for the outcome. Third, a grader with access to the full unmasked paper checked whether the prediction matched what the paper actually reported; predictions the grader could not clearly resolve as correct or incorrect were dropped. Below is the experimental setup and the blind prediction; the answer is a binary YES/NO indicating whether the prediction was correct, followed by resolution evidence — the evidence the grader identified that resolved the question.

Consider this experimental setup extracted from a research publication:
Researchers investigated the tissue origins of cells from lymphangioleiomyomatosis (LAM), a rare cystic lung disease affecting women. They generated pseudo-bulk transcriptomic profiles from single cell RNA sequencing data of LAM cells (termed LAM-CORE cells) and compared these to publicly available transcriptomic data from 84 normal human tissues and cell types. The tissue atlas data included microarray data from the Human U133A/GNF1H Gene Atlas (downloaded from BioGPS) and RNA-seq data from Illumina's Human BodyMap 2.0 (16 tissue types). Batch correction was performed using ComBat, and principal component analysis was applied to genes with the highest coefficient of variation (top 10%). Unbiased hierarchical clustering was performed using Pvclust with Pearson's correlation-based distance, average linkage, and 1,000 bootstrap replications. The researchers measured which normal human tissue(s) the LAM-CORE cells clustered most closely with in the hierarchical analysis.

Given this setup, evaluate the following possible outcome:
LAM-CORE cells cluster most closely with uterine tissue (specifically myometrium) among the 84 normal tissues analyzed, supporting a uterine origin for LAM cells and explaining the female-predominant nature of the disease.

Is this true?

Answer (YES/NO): YES